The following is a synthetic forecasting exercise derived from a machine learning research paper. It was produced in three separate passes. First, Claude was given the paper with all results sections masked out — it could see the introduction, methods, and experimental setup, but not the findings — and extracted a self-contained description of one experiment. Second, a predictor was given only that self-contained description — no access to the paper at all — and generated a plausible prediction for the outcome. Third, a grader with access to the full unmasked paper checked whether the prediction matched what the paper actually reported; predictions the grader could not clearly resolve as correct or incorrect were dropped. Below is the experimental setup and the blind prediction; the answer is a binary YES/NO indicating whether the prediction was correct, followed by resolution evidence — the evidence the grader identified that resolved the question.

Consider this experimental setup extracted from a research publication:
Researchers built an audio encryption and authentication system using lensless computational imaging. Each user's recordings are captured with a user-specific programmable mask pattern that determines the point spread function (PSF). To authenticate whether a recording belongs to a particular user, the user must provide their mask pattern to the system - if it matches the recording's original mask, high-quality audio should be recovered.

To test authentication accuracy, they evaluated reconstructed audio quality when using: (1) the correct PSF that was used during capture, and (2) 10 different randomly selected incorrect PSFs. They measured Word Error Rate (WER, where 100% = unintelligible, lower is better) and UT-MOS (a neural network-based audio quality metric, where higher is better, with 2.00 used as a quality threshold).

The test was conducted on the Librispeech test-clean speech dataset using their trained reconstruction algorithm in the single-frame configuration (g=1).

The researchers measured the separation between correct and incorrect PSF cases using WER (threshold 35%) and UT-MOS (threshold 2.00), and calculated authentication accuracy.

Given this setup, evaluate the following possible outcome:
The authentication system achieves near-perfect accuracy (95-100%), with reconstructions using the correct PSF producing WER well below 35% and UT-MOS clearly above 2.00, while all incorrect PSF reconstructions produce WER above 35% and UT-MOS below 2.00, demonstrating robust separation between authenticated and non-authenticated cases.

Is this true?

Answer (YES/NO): NO